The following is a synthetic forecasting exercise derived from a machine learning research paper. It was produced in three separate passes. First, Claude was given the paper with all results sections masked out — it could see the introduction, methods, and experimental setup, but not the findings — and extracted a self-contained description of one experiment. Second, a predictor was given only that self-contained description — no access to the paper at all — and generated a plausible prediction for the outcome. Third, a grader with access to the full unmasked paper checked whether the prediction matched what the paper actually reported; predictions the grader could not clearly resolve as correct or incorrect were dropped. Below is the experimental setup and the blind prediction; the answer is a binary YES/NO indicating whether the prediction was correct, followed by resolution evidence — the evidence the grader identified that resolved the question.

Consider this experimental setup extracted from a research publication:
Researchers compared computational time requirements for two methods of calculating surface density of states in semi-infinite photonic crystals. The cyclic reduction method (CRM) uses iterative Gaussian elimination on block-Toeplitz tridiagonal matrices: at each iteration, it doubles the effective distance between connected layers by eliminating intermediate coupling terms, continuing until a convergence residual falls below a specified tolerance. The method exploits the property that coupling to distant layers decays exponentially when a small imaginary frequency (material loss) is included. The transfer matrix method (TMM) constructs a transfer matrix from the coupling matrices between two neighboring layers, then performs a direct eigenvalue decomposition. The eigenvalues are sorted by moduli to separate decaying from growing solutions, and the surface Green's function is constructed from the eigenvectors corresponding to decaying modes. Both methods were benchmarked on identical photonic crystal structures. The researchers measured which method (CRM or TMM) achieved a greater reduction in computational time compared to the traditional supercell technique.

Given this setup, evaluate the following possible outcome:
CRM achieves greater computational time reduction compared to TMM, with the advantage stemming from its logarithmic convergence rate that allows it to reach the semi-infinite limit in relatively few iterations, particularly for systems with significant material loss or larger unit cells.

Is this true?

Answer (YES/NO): NO